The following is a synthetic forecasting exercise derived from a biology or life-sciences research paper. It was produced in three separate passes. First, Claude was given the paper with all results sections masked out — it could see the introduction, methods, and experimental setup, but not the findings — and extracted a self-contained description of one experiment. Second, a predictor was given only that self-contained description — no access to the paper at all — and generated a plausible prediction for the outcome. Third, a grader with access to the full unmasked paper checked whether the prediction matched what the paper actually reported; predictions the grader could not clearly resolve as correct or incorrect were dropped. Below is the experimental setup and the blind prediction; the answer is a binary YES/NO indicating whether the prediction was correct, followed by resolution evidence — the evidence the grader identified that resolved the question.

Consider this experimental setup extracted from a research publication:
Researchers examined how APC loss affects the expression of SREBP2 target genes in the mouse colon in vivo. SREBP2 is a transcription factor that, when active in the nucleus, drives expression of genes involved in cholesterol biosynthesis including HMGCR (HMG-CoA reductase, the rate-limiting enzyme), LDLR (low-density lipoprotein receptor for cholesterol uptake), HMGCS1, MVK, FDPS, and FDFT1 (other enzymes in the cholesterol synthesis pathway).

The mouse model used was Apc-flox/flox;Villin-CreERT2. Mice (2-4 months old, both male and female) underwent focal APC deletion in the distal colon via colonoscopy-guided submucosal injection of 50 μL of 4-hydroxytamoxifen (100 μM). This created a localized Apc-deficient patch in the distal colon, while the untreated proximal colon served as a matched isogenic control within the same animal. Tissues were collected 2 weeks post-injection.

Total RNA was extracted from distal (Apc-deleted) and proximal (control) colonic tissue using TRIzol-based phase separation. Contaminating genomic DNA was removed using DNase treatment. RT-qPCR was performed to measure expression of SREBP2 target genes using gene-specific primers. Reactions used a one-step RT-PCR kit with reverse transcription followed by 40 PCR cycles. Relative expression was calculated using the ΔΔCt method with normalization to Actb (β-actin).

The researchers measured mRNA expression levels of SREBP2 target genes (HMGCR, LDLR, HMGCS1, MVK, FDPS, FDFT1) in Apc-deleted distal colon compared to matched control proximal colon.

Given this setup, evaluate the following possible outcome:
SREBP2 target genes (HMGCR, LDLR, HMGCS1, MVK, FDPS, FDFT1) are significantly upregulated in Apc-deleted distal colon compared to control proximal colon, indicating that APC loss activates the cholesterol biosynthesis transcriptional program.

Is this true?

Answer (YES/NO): NO